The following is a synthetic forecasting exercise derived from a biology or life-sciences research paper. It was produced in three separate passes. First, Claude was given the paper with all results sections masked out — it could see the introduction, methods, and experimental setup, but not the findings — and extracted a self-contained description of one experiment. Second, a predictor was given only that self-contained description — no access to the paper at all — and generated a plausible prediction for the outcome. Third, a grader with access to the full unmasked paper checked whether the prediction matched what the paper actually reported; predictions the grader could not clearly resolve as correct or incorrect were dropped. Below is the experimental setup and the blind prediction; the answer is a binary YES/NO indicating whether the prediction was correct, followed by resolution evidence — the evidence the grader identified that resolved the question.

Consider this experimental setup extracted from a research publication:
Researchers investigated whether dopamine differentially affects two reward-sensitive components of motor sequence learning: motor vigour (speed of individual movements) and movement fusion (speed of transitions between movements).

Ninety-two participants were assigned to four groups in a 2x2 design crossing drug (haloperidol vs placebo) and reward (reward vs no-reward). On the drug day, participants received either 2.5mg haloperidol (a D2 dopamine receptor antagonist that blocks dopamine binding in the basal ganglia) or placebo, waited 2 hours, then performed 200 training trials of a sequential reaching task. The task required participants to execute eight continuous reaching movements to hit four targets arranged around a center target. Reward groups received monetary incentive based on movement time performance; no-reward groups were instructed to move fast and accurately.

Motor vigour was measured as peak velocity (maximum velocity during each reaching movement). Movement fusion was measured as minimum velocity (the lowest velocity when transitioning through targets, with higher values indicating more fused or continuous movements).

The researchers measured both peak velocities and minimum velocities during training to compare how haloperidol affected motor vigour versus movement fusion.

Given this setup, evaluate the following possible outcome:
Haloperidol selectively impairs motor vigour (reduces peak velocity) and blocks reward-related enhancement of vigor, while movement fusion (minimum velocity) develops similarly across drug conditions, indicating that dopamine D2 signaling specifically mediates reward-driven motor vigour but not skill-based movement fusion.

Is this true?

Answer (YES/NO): YES